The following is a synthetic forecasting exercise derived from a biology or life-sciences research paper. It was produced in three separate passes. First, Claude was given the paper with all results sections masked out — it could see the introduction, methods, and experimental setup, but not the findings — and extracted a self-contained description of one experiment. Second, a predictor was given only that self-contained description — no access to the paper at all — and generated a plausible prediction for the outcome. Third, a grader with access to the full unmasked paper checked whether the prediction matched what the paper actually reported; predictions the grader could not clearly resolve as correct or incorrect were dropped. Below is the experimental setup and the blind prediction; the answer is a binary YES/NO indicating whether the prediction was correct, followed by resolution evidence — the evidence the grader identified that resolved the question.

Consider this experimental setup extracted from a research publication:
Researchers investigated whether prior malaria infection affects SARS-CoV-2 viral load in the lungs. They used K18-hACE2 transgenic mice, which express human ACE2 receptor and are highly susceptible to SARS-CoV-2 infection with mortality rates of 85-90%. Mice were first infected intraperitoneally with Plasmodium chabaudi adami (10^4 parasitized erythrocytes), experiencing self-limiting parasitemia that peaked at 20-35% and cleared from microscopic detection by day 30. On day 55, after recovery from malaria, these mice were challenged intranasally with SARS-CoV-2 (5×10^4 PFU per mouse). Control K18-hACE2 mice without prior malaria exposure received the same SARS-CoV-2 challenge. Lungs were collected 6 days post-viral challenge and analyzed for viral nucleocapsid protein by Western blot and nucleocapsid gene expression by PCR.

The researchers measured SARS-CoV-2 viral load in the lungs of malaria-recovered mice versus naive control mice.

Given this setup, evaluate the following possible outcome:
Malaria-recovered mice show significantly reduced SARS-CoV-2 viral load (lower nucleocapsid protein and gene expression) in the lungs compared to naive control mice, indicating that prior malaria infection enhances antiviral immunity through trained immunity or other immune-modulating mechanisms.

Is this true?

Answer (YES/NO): NO